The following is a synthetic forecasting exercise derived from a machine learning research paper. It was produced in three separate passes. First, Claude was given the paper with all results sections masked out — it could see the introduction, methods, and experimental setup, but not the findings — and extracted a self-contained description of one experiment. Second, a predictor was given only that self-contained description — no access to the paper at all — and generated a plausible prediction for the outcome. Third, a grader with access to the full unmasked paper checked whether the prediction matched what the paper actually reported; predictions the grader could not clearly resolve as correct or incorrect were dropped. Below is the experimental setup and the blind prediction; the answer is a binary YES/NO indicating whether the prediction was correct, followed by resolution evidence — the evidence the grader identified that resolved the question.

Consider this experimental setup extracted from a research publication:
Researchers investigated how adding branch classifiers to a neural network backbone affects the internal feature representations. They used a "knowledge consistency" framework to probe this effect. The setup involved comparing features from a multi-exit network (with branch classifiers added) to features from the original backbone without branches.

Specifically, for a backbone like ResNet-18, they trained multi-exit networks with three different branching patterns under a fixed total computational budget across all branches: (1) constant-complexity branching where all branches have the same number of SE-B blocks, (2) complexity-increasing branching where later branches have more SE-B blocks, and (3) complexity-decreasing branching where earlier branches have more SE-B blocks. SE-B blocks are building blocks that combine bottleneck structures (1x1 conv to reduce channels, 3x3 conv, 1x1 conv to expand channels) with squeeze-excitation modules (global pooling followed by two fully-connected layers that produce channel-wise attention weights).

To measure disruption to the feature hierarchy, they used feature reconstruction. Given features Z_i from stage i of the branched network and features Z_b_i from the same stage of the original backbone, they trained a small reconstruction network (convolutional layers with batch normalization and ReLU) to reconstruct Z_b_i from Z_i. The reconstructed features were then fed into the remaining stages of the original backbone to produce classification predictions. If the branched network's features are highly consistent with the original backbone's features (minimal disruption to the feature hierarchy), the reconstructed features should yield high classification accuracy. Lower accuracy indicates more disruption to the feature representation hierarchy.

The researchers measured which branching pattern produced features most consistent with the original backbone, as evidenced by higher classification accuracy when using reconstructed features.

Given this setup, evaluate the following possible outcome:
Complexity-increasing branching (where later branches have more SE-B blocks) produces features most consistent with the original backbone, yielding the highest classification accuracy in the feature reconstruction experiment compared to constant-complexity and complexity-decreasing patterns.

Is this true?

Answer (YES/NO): NO